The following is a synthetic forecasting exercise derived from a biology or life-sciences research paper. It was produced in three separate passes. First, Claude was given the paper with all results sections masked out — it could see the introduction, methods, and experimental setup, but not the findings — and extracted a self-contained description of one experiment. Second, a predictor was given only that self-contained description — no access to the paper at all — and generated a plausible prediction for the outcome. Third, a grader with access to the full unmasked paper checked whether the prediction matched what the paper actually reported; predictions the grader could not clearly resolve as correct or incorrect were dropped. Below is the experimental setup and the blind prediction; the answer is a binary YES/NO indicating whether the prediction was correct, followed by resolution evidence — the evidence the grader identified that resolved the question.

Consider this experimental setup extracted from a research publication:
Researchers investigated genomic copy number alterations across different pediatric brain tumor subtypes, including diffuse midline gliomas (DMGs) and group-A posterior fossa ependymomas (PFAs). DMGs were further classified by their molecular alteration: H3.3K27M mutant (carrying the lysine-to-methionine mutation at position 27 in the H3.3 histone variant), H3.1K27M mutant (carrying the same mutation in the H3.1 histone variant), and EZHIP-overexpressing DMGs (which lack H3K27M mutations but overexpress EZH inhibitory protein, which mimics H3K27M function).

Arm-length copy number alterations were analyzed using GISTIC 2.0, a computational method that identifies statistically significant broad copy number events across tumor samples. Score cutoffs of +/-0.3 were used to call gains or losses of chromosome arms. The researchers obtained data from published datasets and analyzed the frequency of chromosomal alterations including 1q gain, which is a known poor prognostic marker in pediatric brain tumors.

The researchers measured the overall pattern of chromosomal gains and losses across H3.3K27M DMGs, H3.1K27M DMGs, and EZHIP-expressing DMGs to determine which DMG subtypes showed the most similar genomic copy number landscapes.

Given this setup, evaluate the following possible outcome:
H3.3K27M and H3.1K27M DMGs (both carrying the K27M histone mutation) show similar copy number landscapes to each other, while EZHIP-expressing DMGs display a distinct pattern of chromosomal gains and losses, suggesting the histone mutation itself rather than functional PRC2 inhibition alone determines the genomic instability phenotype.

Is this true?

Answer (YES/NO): NO